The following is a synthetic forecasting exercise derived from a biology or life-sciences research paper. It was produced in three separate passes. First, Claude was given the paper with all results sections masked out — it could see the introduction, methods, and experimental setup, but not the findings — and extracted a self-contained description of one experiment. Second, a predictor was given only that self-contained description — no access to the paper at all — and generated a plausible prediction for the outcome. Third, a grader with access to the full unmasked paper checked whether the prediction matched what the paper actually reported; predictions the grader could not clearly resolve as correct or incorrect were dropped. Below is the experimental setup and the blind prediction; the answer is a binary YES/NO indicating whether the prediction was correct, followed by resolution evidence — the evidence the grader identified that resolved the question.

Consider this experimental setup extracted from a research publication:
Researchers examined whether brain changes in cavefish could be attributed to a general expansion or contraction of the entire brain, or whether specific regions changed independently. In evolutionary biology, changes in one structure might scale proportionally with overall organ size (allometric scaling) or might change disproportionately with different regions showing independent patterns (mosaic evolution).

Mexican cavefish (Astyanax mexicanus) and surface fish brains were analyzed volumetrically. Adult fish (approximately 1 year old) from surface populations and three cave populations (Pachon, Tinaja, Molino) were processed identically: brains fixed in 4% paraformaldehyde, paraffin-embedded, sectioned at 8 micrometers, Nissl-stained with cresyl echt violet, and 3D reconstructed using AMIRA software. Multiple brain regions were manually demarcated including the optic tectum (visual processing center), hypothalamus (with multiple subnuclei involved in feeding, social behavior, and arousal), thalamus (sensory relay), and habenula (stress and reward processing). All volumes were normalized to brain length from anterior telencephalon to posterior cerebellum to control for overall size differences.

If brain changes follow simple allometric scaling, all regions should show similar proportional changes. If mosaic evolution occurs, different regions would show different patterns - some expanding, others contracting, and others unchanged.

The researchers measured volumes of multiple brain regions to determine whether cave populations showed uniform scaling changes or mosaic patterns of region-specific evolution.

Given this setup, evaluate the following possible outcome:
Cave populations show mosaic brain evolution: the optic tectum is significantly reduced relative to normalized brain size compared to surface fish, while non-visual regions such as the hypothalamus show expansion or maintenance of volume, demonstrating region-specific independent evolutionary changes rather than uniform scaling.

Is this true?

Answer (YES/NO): YES